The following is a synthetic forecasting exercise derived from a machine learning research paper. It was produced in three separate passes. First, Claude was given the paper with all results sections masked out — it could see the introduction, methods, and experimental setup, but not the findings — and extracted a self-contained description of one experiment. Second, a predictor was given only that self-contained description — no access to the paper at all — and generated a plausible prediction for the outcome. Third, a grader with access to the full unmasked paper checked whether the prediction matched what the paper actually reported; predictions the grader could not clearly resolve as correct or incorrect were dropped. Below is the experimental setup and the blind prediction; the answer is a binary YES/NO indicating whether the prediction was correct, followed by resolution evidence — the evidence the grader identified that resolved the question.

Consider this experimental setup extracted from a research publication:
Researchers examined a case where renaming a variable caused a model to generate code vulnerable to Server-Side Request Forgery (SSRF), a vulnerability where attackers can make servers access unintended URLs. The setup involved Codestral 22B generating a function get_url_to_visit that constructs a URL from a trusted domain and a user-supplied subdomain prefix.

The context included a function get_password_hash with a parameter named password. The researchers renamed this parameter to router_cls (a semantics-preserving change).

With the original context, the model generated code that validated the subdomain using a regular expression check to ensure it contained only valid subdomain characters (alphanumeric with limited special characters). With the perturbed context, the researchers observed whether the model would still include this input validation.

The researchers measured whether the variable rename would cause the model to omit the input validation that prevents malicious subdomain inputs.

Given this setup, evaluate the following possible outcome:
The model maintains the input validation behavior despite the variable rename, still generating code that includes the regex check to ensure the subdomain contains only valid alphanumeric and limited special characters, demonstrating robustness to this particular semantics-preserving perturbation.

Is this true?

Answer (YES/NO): NO